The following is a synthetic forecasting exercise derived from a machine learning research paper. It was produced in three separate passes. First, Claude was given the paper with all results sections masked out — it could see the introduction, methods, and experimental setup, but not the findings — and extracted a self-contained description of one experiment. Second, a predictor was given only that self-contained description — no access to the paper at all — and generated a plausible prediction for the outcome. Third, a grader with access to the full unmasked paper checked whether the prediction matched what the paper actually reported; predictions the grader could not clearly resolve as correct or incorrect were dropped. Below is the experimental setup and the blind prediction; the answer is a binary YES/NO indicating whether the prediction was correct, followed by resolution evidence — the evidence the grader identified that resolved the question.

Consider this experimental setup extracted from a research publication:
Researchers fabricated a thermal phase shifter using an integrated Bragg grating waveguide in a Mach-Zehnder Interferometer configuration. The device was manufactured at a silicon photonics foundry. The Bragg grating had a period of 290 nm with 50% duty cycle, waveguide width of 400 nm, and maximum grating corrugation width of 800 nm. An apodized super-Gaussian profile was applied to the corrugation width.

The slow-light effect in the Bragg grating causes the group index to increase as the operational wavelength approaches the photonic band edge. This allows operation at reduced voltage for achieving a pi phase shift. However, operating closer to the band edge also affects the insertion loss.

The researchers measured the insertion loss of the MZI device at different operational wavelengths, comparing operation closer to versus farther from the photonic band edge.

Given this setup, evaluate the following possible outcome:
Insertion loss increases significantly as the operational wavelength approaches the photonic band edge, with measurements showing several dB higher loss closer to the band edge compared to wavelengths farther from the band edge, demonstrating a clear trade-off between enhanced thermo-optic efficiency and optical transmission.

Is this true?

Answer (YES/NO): YES